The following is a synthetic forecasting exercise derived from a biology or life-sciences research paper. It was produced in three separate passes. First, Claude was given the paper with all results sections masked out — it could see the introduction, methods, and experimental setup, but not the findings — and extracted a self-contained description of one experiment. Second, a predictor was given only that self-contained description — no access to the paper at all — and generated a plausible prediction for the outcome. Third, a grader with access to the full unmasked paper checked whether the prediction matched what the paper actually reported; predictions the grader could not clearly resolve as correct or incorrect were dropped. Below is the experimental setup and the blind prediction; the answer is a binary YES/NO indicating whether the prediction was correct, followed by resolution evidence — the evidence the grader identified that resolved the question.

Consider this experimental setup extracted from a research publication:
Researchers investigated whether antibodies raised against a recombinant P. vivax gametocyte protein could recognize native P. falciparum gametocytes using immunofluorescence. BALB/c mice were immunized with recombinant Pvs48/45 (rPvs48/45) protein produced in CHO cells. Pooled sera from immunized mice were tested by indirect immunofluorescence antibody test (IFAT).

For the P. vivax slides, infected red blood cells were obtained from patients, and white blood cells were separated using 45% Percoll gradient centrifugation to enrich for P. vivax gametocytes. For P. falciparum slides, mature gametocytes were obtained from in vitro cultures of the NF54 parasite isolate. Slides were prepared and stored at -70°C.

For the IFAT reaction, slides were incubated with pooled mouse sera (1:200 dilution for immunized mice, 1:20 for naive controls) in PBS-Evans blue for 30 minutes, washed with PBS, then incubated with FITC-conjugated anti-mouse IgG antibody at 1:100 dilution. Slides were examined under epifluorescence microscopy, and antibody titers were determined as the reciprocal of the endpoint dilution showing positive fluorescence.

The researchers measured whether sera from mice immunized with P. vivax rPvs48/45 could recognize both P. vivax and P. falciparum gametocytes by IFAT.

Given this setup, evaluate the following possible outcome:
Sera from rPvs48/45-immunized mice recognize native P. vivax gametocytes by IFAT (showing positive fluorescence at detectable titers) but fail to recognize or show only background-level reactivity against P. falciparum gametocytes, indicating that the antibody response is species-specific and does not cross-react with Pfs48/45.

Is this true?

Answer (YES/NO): NO